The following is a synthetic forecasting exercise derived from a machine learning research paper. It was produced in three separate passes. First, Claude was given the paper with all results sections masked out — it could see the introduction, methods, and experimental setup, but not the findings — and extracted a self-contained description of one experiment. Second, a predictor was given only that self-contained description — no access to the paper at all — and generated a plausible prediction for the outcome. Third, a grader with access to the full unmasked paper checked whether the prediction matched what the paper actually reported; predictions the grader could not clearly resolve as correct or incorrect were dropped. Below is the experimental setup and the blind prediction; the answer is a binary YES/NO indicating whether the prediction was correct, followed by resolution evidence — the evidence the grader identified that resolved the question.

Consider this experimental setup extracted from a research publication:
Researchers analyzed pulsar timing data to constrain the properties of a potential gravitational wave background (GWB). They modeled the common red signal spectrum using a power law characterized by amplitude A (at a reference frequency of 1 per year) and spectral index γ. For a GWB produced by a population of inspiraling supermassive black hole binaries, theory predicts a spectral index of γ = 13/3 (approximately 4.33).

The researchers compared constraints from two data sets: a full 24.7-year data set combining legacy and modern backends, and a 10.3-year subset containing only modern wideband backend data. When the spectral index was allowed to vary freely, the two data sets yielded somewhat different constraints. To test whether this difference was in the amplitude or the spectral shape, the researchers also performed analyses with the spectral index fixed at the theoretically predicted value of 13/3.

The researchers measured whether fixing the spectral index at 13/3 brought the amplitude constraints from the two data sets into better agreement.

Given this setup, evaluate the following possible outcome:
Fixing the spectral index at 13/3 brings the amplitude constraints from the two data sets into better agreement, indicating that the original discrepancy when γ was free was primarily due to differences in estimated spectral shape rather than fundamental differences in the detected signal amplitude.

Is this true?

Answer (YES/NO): YES